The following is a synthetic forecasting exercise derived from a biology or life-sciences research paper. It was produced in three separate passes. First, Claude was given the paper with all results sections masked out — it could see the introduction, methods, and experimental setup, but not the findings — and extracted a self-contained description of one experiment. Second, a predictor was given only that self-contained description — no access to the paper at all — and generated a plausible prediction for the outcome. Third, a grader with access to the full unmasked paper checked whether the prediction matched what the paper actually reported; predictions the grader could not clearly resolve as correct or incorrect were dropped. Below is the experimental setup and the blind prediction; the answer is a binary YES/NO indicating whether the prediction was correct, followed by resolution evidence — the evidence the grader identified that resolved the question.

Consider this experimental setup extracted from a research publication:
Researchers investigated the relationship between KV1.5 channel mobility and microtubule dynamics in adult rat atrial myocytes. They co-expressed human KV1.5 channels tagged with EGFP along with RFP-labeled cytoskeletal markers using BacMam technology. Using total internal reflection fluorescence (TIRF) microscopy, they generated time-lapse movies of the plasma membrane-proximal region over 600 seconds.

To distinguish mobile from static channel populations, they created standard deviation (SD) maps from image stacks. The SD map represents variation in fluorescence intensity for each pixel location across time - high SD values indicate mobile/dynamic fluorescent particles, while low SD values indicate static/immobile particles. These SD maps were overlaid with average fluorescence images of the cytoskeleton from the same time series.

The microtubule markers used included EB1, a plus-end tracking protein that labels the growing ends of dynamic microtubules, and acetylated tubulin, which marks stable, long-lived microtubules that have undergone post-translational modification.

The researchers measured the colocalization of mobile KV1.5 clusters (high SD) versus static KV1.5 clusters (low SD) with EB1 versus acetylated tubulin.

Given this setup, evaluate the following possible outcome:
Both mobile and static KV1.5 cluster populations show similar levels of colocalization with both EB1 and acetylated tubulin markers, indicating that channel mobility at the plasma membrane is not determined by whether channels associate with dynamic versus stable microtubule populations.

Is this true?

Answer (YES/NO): NO